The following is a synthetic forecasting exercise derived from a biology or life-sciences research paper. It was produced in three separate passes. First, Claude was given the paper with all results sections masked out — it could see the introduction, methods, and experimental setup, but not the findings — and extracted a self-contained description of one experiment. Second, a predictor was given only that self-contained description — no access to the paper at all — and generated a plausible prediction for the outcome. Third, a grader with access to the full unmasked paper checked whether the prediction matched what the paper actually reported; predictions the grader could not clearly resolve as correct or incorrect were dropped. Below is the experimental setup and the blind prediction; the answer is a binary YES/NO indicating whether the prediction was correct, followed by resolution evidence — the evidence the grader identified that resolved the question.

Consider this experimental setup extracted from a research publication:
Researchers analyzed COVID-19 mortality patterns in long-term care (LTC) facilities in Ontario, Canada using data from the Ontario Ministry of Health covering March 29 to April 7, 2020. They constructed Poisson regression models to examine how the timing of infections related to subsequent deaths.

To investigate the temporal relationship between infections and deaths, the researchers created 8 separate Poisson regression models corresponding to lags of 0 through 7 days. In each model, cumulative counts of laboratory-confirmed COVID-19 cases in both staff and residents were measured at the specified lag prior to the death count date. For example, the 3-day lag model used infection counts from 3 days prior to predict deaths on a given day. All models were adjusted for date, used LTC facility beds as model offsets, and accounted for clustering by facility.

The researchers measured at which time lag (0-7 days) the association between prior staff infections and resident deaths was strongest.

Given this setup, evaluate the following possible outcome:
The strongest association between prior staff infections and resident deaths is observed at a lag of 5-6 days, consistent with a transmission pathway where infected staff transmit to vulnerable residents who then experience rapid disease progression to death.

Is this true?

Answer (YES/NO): NO